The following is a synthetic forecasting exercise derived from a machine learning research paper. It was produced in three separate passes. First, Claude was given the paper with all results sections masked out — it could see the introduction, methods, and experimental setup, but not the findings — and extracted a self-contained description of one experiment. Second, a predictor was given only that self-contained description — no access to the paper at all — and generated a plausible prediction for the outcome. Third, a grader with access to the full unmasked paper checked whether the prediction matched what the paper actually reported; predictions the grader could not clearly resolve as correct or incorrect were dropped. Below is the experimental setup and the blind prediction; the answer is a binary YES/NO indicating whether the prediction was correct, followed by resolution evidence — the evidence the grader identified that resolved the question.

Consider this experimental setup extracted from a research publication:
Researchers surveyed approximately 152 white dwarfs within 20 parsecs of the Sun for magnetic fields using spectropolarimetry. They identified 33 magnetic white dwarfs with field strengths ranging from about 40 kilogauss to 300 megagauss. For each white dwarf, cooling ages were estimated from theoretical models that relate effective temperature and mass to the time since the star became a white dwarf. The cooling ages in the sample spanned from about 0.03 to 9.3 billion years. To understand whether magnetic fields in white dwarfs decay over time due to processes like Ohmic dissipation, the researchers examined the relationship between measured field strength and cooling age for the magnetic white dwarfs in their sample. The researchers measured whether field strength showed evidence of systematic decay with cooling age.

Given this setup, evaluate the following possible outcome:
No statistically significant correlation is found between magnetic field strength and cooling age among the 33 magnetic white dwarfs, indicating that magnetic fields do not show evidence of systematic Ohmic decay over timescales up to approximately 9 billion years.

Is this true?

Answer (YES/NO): YES